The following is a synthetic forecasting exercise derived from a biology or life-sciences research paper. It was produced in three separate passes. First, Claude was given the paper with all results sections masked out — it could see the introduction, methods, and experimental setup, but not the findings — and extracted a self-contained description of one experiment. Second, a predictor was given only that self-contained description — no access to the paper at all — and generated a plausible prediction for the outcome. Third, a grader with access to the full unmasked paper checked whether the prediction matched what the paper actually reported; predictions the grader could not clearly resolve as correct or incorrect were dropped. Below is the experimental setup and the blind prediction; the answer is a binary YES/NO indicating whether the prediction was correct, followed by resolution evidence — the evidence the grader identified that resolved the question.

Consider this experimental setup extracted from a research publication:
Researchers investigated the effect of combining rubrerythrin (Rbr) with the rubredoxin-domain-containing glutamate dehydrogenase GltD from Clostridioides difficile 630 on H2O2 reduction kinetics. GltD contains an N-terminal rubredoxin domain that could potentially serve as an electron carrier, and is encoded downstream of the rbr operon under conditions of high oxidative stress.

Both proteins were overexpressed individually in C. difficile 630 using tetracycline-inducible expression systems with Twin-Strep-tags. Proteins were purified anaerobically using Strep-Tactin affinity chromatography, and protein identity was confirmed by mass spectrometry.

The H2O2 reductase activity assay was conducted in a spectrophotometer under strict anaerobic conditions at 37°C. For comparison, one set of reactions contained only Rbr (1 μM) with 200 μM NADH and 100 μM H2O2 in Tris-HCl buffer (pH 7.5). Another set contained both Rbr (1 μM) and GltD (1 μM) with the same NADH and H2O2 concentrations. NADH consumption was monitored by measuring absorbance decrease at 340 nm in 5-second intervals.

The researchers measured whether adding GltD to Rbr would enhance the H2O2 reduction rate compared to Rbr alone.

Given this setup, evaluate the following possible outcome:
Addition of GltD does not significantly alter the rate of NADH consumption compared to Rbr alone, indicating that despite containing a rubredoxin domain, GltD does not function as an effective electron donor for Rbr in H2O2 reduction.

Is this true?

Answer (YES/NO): NO